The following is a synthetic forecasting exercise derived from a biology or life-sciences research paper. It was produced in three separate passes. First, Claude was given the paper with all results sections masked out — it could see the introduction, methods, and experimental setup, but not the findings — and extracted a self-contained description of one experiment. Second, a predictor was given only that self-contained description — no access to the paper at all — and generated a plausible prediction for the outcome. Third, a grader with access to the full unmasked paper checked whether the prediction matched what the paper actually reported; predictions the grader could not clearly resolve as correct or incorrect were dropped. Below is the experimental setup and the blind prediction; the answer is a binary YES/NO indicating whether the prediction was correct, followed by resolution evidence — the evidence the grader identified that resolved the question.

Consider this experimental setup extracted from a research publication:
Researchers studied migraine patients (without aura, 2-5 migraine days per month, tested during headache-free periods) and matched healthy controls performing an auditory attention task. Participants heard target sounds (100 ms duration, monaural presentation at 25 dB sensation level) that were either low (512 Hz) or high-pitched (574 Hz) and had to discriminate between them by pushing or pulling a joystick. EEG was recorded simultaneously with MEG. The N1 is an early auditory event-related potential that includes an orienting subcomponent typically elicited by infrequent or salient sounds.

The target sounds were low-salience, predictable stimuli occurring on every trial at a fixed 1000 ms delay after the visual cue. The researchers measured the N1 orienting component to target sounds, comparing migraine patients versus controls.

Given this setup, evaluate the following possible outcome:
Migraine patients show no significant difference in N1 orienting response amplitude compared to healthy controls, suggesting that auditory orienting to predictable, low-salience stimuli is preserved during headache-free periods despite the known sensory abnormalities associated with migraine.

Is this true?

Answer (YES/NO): NO